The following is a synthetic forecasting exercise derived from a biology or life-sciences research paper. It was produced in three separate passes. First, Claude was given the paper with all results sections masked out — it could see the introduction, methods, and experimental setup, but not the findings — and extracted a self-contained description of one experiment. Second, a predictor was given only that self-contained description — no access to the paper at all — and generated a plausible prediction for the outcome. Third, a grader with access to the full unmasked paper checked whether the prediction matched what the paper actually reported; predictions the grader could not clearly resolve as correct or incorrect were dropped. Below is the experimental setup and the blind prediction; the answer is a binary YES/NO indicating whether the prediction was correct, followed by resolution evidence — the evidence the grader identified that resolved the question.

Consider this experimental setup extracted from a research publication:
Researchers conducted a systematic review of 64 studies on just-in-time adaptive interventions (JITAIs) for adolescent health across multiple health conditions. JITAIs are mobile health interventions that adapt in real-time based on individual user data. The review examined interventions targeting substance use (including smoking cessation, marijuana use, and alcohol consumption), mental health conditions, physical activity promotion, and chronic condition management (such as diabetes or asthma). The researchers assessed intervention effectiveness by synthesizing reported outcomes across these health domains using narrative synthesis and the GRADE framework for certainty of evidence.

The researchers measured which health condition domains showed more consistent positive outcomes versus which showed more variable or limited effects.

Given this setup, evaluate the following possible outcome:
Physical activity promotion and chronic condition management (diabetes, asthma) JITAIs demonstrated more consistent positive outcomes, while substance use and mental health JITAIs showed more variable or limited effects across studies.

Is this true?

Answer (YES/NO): NO